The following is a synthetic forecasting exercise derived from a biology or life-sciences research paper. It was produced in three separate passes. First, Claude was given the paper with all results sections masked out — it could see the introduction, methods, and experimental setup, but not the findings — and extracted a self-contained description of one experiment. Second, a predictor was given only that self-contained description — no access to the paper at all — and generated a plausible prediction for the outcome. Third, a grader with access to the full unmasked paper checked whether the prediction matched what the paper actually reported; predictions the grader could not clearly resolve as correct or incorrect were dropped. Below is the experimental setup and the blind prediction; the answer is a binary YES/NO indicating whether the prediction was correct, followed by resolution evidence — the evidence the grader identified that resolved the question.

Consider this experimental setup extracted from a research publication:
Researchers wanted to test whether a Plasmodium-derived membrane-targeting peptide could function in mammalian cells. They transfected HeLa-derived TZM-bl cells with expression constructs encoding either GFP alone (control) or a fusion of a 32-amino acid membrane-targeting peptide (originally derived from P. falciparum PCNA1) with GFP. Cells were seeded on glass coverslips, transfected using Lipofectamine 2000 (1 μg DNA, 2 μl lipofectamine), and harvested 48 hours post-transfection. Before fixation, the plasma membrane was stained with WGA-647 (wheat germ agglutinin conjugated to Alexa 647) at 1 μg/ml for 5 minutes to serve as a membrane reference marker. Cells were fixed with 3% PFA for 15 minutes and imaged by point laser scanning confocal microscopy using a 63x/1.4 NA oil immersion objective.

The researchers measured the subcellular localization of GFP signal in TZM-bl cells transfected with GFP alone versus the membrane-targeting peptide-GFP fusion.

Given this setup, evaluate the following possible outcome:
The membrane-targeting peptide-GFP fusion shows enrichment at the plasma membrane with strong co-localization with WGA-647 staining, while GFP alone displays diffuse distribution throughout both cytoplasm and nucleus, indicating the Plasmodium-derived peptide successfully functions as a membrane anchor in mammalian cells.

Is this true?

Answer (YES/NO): NO